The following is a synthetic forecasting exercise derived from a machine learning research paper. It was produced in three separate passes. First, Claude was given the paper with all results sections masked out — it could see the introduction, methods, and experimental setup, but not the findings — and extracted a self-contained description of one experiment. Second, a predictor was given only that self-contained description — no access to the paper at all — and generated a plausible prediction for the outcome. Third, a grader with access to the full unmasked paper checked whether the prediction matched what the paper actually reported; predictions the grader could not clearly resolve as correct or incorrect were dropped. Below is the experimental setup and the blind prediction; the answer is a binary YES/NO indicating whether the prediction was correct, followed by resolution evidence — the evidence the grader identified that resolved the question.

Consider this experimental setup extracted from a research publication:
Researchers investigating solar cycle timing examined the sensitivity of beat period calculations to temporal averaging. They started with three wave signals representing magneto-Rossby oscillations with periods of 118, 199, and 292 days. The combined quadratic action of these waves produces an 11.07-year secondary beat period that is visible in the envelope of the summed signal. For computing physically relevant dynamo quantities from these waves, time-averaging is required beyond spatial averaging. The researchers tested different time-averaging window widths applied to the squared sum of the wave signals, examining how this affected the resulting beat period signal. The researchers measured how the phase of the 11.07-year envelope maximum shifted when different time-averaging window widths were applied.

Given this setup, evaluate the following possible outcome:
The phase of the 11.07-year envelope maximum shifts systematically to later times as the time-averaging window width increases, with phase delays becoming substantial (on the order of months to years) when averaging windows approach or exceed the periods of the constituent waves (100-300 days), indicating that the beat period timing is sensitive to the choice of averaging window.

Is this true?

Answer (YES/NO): NO